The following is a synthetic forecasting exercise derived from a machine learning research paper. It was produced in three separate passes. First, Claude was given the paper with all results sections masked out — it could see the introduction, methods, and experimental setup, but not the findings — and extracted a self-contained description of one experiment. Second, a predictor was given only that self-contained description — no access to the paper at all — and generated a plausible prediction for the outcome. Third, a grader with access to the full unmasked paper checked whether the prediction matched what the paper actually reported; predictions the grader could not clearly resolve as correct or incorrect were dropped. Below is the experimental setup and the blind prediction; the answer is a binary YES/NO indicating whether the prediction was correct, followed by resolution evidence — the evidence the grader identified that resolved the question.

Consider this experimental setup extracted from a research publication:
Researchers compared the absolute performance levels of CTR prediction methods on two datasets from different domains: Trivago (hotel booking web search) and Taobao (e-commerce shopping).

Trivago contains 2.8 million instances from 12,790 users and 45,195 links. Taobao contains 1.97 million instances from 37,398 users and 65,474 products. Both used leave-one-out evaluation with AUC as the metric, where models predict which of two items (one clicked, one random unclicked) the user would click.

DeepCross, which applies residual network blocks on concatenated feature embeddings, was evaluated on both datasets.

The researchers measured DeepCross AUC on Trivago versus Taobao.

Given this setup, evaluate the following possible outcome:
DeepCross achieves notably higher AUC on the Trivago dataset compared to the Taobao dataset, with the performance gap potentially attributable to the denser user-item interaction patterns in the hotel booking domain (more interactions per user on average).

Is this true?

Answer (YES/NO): YES